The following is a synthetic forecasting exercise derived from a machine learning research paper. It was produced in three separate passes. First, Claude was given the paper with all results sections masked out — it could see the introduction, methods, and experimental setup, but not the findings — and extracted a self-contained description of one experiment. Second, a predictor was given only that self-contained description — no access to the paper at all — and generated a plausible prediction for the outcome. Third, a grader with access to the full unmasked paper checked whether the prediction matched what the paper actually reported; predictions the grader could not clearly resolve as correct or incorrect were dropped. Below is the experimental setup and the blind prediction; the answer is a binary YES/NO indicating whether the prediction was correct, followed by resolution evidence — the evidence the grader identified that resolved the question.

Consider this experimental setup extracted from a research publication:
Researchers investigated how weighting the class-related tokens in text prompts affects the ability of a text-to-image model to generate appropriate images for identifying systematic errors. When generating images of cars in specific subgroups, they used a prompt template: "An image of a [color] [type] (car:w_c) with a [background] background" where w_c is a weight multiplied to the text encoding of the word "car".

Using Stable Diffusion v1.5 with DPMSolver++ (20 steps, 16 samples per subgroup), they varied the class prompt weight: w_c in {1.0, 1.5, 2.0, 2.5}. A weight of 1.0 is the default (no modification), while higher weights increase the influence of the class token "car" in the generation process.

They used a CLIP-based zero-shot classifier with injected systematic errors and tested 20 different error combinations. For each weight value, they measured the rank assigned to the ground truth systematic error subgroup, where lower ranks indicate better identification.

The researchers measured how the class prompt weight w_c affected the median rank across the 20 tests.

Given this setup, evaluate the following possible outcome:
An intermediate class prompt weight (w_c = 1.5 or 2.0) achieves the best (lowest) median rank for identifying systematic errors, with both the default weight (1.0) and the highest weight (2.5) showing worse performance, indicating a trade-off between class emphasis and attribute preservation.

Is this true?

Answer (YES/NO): NO